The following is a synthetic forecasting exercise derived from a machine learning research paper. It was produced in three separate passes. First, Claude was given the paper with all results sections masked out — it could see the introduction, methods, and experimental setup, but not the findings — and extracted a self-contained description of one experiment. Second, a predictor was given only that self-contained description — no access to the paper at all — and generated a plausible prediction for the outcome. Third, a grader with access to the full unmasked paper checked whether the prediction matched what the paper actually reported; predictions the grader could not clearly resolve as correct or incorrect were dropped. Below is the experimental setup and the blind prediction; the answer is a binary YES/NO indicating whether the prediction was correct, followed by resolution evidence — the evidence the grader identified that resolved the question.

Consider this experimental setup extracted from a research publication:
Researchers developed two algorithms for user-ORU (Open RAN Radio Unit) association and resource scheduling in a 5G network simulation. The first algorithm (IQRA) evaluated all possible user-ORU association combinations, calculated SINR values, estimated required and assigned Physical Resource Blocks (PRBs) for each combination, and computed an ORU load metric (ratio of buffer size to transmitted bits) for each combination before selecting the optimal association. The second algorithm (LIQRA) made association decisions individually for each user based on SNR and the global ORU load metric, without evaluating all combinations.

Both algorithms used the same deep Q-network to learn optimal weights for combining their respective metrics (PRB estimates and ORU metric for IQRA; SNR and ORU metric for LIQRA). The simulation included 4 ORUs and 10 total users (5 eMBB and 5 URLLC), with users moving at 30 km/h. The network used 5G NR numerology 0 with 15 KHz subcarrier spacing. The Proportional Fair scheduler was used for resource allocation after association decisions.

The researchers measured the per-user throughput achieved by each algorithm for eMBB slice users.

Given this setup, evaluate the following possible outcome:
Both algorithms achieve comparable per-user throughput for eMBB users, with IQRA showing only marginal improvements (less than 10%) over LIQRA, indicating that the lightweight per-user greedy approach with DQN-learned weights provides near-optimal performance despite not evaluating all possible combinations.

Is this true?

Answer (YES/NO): YES